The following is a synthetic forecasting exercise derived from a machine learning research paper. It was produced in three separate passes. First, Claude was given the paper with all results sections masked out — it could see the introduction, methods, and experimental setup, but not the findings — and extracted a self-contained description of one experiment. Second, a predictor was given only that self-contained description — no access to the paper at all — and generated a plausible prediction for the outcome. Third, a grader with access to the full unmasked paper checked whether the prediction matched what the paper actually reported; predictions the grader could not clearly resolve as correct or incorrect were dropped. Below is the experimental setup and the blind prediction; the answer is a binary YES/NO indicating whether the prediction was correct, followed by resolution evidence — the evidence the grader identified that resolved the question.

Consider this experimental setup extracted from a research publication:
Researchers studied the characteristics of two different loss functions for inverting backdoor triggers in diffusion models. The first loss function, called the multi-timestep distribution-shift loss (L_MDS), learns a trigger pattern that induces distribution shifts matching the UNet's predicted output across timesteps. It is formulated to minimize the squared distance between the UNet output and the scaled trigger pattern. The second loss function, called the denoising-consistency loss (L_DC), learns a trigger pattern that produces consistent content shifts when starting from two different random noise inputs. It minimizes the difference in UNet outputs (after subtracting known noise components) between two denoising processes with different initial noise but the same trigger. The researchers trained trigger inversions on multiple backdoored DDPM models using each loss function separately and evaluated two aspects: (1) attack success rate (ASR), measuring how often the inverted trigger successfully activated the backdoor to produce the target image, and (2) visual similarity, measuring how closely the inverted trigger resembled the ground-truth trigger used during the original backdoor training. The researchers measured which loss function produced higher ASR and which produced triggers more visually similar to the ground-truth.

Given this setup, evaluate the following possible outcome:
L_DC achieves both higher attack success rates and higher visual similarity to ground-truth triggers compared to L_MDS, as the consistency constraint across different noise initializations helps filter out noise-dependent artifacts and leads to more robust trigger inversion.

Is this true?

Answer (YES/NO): NO